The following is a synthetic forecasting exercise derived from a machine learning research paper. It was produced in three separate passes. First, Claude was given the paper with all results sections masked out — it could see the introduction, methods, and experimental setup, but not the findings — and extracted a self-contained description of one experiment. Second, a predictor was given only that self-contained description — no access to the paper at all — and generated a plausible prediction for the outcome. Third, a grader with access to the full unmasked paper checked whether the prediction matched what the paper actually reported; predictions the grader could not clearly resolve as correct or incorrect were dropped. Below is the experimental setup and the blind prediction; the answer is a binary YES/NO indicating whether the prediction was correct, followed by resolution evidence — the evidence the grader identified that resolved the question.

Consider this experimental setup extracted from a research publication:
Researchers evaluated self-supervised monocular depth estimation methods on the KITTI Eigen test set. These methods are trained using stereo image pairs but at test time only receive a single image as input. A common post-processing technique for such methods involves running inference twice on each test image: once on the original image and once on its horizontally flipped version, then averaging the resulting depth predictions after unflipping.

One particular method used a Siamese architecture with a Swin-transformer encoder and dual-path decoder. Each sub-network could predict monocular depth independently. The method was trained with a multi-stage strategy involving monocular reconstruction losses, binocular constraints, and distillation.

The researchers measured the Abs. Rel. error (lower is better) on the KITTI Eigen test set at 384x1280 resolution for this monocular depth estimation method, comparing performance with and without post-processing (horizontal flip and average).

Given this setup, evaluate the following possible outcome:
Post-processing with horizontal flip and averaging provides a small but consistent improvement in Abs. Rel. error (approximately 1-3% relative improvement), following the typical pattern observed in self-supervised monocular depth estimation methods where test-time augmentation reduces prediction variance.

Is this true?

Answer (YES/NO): YES